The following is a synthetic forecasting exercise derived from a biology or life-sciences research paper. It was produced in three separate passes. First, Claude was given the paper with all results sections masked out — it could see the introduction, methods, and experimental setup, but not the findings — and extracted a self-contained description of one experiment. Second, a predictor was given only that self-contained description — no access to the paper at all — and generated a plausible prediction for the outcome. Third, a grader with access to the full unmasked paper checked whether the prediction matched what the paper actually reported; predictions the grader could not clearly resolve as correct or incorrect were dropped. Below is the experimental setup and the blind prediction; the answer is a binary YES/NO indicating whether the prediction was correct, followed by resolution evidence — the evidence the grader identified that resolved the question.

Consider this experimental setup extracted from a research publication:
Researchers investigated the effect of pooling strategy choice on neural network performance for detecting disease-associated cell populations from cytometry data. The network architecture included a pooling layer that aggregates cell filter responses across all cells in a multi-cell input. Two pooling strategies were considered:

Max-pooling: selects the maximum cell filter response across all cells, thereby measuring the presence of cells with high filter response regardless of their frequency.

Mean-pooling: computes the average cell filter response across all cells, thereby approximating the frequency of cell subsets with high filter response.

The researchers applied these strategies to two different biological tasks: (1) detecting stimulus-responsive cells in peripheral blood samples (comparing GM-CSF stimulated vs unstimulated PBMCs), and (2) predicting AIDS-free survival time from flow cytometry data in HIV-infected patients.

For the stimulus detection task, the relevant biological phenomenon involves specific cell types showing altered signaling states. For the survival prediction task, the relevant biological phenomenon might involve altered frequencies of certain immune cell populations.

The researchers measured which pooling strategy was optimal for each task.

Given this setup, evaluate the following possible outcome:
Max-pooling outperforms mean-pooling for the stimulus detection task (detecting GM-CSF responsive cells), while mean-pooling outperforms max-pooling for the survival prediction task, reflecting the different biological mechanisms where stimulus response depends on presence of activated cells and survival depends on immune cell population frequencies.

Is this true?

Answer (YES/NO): YES